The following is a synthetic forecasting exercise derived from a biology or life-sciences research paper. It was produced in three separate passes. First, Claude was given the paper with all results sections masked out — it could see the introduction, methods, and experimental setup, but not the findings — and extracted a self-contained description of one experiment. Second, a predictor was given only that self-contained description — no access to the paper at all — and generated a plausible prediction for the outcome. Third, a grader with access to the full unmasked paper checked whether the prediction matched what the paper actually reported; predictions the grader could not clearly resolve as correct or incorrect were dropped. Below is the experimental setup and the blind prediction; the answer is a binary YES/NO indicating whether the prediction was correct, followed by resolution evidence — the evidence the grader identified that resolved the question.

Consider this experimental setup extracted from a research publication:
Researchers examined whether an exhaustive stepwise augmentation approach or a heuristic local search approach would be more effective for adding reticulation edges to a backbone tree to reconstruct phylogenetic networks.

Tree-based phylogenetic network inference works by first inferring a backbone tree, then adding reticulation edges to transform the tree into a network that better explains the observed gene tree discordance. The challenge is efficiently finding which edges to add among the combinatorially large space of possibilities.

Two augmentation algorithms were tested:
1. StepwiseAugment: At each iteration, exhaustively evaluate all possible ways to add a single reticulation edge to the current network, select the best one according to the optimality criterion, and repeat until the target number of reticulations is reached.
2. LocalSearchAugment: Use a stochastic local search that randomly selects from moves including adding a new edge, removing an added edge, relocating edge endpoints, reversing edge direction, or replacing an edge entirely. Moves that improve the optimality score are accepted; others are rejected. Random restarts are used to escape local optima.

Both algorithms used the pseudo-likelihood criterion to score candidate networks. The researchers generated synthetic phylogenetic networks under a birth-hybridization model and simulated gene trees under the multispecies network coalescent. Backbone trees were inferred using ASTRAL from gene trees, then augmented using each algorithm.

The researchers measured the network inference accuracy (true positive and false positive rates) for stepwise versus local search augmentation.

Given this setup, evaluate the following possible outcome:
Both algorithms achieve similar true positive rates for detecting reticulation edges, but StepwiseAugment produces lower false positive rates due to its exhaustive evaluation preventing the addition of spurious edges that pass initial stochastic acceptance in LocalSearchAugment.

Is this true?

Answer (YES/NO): NO